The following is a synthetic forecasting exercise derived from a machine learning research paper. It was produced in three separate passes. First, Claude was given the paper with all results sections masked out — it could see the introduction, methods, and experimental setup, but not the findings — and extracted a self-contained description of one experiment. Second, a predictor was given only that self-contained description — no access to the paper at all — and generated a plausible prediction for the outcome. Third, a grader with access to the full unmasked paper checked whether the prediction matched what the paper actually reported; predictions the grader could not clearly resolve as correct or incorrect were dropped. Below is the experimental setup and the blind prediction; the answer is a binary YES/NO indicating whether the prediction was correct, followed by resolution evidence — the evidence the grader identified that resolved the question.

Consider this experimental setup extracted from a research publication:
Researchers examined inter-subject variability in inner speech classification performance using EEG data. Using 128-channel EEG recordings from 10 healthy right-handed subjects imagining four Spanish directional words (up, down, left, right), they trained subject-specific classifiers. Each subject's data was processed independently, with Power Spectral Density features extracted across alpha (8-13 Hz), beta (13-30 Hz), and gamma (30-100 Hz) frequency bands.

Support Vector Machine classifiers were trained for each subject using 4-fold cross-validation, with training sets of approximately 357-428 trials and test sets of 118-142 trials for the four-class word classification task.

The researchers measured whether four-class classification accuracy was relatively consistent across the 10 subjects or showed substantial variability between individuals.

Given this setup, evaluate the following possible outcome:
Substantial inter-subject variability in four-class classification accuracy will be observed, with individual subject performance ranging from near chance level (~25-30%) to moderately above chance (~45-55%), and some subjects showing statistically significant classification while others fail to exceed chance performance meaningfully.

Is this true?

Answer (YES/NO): NO